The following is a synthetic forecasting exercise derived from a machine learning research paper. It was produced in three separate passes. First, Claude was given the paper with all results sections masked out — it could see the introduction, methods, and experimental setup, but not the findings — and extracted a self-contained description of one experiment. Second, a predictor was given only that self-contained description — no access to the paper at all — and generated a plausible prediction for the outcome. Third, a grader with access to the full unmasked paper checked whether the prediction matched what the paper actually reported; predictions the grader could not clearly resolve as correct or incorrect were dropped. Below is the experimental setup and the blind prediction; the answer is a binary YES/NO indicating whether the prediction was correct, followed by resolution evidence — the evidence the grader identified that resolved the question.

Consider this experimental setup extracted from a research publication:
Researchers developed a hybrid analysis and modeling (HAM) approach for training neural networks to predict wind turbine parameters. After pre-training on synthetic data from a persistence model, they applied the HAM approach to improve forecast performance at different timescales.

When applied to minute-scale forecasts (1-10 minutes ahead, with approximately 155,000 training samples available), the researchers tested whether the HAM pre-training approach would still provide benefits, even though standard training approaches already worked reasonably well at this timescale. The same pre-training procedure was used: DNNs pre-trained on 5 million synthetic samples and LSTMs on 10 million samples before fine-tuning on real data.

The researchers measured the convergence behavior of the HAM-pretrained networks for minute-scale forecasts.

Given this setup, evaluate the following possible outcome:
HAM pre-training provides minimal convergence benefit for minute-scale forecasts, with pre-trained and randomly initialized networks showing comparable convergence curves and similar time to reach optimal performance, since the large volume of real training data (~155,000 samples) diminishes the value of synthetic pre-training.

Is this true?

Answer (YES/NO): NO